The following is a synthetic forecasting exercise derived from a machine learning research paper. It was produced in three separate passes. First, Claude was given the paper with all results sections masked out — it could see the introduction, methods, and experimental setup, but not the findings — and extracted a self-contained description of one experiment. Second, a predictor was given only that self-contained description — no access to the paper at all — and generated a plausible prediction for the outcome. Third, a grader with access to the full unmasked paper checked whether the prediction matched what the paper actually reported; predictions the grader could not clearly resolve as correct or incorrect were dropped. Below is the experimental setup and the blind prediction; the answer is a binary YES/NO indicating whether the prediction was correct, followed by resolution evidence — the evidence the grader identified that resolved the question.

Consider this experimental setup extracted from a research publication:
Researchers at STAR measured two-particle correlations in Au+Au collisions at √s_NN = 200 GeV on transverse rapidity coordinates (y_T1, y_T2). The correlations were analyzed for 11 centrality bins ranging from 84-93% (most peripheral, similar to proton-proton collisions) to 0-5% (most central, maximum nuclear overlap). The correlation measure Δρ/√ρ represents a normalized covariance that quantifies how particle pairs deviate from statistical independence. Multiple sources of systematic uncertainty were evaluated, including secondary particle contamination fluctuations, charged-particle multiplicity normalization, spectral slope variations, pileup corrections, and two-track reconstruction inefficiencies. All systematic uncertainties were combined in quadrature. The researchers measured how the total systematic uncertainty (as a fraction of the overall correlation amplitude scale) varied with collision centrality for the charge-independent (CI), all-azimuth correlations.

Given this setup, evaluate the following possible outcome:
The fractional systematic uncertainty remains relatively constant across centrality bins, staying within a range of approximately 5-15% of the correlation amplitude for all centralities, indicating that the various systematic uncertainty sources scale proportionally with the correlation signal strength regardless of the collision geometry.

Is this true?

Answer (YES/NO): YES